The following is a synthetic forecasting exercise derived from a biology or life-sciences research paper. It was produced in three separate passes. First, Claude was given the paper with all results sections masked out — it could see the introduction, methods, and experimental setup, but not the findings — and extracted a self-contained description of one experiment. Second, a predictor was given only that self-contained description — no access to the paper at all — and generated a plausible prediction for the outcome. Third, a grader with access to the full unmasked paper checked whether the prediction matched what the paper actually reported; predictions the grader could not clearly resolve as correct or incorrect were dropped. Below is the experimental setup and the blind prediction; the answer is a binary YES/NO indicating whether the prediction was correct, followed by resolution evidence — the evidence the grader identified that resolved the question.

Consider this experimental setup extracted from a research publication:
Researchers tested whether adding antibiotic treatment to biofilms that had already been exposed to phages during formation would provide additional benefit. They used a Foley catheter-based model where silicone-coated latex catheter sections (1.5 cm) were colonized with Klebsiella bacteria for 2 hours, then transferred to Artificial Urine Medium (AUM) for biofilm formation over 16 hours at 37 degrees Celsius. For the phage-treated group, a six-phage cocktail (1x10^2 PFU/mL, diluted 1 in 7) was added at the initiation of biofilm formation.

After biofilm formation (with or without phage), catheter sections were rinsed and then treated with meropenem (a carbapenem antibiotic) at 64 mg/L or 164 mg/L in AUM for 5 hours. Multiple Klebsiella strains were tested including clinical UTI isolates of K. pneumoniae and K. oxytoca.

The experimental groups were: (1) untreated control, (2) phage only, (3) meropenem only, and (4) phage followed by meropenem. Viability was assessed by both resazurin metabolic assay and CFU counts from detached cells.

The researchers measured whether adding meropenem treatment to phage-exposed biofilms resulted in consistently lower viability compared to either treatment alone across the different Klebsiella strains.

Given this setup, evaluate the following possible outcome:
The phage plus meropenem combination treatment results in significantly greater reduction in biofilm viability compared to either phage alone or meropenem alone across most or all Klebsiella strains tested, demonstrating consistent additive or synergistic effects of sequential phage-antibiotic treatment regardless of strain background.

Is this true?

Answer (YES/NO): NO